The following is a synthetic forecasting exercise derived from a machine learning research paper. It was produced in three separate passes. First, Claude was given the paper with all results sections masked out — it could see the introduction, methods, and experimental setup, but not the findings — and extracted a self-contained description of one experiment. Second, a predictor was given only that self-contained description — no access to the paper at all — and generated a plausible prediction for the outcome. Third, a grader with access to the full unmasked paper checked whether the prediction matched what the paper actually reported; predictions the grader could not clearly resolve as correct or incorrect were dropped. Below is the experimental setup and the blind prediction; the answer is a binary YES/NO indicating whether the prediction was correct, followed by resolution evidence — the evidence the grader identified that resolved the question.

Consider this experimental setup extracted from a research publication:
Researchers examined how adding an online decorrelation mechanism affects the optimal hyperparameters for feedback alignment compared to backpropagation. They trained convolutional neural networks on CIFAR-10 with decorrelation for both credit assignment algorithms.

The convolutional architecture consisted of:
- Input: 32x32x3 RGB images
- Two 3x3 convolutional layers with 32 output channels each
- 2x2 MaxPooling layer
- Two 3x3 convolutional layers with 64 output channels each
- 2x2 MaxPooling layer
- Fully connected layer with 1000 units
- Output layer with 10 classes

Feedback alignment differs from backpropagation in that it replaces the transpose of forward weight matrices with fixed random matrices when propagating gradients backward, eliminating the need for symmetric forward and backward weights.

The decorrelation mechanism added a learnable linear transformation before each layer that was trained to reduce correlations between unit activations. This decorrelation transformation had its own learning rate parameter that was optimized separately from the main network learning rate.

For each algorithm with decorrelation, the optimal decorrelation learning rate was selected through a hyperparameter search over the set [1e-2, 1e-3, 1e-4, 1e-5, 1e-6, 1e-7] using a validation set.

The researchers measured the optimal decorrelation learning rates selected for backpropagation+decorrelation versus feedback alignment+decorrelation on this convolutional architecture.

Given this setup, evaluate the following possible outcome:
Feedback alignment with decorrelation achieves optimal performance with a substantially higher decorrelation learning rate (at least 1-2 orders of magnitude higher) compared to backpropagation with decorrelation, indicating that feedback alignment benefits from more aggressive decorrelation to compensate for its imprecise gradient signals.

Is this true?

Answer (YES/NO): NO